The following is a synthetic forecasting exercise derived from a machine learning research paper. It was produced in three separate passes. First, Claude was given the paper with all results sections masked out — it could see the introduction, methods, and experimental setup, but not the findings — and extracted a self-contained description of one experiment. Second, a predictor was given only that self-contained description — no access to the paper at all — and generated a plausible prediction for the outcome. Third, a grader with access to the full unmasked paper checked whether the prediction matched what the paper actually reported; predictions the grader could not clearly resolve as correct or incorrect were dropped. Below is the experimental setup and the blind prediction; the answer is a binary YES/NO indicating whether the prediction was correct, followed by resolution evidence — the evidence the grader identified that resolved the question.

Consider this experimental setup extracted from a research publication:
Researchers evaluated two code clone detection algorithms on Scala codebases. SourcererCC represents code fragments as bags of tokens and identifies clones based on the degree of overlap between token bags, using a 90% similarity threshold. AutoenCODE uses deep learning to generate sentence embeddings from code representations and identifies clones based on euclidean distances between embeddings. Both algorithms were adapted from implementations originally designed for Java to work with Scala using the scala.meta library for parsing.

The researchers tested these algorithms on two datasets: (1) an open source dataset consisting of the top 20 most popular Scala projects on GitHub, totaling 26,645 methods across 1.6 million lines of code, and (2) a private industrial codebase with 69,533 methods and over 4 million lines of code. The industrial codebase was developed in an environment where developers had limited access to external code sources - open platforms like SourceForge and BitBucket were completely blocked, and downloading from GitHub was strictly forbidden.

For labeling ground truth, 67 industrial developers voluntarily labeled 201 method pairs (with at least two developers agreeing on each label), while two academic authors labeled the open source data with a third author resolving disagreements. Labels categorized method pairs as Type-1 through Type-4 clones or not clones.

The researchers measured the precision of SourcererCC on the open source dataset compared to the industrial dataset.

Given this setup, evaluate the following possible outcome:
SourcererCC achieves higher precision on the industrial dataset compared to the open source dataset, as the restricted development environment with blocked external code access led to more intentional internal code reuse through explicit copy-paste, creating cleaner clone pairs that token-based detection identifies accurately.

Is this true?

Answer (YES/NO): NO